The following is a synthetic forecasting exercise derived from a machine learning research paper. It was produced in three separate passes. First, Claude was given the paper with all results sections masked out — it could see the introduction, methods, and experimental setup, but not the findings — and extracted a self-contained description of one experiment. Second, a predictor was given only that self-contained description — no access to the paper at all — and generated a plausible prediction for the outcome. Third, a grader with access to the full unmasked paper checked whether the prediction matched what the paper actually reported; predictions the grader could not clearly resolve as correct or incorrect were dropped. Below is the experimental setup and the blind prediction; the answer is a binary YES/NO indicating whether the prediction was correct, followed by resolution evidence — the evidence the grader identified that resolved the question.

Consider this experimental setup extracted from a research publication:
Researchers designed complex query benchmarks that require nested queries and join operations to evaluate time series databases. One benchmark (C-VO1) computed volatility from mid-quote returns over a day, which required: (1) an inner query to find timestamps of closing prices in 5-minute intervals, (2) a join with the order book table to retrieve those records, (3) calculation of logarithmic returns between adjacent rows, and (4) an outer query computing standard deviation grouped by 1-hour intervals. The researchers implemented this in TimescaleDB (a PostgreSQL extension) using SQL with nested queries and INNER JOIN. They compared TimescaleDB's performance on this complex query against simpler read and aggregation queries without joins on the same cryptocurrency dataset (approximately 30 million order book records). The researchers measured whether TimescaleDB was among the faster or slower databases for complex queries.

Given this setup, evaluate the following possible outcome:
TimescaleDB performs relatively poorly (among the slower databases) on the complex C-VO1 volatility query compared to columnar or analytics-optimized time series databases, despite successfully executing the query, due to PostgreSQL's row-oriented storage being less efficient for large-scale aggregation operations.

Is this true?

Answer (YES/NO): YES